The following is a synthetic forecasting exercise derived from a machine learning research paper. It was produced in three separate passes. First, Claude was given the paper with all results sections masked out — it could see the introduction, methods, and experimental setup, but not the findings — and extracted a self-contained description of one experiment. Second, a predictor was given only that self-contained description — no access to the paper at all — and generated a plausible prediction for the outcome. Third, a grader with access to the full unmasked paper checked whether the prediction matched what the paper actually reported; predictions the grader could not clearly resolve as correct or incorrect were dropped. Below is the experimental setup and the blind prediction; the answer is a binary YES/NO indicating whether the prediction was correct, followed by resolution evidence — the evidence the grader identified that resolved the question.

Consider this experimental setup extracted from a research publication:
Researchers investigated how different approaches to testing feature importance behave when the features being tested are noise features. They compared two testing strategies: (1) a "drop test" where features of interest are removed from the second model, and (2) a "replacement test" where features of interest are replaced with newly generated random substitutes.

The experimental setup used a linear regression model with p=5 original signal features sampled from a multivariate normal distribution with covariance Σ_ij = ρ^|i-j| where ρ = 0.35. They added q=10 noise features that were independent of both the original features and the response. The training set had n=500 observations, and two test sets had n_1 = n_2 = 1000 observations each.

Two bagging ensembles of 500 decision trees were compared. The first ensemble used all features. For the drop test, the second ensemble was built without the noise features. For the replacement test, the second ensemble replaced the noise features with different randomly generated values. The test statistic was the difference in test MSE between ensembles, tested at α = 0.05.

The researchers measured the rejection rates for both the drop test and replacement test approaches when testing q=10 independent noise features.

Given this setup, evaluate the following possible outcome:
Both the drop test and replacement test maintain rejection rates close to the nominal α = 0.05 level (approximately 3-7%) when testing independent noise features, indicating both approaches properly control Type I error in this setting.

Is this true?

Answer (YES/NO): NO